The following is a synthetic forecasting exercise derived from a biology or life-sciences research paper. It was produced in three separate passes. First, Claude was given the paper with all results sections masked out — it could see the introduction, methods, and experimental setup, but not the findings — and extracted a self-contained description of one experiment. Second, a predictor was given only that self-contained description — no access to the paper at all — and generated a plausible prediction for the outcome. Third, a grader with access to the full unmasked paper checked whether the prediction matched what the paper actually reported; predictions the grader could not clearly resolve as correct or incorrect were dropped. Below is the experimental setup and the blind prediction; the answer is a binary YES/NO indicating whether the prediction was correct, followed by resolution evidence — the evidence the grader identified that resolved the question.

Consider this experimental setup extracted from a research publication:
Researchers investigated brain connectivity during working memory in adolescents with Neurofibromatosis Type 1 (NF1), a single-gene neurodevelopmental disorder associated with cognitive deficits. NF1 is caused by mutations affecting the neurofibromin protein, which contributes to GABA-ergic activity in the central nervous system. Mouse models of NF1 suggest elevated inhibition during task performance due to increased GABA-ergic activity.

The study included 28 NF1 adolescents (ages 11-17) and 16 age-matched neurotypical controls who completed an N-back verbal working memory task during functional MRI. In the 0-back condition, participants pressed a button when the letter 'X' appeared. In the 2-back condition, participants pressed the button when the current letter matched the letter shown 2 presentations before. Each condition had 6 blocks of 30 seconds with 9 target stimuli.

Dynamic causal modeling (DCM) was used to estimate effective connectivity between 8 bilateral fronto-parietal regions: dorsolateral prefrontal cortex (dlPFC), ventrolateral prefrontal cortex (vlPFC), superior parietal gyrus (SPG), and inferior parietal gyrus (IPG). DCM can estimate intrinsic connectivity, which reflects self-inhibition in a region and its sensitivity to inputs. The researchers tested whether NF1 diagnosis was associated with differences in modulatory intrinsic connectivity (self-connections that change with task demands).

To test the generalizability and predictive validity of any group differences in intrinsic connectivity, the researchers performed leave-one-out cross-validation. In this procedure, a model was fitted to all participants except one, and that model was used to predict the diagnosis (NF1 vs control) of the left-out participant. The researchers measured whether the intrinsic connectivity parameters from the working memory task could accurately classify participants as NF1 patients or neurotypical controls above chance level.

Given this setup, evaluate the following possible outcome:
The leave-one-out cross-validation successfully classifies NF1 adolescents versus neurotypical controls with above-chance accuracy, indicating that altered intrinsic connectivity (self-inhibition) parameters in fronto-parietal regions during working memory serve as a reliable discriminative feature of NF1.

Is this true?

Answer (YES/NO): NO